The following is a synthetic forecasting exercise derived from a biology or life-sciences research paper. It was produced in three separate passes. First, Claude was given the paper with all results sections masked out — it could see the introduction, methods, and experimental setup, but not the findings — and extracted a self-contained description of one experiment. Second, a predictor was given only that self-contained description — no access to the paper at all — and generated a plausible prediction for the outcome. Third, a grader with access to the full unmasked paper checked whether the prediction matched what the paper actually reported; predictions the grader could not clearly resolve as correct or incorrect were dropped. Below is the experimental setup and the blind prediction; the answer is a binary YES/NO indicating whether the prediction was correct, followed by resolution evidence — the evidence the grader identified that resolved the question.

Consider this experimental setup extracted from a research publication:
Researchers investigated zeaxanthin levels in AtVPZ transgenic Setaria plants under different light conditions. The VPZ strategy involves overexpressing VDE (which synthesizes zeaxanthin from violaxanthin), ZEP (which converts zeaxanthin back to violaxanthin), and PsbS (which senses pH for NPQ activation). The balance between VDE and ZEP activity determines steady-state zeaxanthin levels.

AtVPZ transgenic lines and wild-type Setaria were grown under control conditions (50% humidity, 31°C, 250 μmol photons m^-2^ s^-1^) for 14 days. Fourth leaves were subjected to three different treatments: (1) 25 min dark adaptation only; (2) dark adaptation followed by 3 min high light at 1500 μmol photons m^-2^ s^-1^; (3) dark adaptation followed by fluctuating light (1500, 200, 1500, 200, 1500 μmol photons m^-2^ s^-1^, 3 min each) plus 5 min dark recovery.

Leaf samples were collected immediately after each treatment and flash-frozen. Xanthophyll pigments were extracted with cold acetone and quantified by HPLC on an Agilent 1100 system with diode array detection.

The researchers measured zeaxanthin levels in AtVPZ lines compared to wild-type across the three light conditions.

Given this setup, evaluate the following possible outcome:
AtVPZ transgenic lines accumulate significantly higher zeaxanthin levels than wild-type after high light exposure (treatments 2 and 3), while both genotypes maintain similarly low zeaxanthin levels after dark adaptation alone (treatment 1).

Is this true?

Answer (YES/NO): NO